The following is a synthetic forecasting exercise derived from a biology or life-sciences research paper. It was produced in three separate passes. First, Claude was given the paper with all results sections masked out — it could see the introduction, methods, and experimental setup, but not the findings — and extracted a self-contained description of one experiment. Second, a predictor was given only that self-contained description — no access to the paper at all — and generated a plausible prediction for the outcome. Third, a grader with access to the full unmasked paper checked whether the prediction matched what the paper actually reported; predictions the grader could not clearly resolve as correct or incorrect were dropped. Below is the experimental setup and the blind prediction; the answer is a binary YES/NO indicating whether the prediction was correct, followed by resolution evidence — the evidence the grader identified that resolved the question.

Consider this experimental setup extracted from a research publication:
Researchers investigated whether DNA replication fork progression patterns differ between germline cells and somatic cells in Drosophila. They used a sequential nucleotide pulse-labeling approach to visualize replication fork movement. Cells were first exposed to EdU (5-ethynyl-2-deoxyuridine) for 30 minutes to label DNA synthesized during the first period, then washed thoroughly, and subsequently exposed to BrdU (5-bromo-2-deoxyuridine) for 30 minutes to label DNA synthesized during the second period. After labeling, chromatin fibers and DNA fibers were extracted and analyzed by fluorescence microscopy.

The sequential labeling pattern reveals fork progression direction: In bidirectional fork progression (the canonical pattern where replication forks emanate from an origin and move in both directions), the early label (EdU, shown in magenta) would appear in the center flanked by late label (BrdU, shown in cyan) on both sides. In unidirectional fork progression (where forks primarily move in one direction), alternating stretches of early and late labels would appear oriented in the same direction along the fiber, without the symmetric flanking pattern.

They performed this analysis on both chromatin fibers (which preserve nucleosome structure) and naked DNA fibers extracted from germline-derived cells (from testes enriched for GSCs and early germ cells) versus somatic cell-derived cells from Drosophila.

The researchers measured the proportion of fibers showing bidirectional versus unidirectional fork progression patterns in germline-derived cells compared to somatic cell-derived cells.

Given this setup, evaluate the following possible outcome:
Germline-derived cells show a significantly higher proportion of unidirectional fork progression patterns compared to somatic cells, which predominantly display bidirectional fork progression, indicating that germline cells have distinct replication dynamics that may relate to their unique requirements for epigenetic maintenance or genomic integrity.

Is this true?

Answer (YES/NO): YES